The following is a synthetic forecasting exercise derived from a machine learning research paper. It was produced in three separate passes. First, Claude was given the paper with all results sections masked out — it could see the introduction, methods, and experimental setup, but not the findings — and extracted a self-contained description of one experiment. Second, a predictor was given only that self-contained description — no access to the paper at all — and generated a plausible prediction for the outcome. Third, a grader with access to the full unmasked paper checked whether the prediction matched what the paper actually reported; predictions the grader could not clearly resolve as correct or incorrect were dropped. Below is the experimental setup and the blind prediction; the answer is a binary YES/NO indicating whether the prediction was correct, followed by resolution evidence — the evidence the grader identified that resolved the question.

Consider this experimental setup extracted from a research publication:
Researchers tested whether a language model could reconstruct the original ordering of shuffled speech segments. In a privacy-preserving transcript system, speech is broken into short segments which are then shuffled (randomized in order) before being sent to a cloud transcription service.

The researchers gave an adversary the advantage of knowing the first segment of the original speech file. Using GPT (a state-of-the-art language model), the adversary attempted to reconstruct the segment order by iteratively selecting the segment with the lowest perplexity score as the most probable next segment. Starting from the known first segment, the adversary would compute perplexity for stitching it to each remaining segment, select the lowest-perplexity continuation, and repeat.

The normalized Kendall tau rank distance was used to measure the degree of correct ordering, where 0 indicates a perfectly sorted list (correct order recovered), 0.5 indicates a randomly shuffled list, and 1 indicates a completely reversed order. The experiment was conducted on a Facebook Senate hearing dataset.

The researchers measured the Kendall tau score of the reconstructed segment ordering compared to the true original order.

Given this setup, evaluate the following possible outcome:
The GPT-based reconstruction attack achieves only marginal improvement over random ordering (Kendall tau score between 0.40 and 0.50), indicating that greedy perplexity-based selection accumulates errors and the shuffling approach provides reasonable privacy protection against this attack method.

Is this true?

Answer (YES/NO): NO